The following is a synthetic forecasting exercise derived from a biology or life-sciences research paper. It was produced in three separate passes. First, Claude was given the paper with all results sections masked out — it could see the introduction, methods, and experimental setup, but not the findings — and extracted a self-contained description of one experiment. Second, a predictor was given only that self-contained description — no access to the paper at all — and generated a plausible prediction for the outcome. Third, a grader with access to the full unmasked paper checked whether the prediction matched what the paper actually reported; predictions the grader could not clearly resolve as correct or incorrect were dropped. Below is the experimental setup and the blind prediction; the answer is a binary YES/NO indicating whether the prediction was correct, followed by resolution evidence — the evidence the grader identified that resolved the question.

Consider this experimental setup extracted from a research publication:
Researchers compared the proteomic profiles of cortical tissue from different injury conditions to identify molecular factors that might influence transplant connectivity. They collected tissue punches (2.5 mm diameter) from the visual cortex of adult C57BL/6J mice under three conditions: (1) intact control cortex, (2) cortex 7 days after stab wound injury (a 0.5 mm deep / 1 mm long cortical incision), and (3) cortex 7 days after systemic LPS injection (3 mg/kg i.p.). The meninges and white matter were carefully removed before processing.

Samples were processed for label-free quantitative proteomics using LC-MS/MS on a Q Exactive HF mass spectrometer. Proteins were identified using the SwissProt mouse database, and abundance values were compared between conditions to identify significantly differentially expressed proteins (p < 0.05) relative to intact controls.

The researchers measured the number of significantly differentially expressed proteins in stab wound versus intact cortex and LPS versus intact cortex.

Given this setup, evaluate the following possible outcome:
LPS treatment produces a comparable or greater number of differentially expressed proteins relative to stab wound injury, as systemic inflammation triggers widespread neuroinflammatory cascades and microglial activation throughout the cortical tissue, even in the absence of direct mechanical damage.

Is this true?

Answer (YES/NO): NO